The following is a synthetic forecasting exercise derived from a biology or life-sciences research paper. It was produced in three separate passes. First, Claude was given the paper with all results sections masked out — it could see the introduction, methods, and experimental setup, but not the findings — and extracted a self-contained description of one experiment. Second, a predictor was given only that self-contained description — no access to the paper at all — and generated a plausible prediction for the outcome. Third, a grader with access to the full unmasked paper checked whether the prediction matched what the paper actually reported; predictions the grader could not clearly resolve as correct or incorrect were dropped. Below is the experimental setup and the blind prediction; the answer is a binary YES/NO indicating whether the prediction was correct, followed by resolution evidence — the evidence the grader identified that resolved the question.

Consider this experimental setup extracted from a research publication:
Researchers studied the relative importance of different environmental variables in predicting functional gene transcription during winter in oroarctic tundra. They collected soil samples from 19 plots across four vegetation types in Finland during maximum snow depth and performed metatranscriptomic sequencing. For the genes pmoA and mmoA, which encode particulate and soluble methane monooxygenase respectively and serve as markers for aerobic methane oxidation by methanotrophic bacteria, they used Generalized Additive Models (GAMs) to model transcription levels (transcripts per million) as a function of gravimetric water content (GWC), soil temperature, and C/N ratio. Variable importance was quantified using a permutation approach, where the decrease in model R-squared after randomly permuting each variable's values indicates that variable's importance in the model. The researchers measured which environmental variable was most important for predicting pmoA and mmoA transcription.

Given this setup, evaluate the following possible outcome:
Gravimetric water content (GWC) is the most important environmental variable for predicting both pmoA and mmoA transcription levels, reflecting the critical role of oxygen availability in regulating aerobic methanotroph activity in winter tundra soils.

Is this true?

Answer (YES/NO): NO